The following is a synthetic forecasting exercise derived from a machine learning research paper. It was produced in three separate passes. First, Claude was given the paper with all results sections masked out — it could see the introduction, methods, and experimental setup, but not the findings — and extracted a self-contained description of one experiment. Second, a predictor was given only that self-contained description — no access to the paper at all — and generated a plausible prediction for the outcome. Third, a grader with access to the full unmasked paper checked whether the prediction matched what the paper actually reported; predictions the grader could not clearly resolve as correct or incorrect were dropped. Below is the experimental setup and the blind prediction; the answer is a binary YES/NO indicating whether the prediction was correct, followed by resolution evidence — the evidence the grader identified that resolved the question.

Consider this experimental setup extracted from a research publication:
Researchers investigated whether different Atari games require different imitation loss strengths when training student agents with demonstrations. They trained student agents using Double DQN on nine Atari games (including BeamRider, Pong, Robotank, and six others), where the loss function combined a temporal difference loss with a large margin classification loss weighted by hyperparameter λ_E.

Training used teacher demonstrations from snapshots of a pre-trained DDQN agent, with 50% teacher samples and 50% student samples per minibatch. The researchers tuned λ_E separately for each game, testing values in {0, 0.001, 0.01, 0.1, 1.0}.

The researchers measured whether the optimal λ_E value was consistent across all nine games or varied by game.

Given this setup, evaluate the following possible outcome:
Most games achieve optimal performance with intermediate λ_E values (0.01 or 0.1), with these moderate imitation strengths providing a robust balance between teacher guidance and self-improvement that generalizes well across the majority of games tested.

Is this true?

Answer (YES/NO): YES